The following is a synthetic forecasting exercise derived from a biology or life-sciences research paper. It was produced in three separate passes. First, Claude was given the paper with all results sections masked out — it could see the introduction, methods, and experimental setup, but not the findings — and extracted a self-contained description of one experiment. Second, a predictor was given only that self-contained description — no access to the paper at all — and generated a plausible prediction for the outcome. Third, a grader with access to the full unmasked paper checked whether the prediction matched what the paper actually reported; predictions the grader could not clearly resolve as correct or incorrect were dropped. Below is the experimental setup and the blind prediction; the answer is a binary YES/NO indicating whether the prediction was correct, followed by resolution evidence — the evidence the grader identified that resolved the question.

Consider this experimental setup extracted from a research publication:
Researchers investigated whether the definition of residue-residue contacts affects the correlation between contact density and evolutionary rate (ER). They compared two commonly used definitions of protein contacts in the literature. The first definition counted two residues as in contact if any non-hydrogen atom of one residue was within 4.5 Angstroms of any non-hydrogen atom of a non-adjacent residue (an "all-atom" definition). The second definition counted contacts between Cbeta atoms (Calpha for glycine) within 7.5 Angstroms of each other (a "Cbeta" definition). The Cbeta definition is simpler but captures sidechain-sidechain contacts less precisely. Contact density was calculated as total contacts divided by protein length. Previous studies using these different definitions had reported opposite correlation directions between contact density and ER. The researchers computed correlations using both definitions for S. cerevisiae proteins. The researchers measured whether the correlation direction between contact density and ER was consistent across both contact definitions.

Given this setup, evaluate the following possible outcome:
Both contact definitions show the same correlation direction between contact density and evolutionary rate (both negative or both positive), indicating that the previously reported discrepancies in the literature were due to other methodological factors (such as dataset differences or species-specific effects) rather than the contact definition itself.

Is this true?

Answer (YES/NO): NO